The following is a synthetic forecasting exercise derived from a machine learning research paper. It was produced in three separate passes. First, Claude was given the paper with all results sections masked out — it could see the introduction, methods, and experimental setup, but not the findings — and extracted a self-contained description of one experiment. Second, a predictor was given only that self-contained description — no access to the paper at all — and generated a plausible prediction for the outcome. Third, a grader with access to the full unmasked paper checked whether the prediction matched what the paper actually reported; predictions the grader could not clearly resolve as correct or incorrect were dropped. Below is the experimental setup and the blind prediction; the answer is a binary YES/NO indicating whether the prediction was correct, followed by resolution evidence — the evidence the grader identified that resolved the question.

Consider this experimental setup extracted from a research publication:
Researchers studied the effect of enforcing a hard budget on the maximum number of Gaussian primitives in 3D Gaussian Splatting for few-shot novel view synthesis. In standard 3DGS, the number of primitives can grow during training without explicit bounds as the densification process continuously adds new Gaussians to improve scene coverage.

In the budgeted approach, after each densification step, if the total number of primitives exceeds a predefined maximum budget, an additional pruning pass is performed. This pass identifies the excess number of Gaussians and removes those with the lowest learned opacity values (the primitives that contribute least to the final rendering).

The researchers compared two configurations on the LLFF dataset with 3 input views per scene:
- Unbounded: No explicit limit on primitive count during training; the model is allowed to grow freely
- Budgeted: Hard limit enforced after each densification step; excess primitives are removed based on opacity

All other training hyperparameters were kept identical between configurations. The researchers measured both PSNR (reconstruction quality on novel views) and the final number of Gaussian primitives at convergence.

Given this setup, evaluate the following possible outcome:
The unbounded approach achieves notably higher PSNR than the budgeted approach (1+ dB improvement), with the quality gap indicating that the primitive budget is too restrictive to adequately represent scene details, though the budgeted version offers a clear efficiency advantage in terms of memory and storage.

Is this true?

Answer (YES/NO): NO